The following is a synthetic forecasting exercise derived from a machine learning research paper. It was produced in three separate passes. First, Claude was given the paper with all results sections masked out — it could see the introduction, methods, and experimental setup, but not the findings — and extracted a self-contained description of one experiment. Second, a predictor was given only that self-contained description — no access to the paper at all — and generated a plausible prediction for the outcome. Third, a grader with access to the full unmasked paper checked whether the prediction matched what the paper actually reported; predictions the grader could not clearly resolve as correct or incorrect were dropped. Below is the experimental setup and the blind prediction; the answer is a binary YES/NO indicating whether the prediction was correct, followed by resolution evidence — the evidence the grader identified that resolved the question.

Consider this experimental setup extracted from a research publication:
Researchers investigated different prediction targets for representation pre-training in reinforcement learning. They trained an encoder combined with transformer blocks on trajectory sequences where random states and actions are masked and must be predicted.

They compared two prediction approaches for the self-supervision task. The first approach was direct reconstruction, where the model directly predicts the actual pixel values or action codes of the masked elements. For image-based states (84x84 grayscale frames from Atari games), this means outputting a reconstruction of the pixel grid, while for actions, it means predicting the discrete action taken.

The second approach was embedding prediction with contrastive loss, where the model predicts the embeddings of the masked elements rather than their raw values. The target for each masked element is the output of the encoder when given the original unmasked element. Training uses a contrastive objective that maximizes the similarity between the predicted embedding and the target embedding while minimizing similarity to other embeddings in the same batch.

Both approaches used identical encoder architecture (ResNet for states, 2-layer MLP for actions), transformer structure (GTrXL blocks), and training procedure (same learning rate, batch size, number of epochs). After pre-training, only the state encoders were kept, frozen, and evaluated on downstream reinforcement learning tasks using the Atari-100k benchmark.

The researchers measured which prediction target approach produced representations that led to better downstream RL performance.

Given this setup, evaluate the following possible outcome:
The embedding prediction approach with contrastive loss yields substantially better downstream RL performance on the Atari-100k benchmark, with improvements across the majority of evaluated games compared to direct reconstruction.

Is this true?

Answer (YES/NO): YES